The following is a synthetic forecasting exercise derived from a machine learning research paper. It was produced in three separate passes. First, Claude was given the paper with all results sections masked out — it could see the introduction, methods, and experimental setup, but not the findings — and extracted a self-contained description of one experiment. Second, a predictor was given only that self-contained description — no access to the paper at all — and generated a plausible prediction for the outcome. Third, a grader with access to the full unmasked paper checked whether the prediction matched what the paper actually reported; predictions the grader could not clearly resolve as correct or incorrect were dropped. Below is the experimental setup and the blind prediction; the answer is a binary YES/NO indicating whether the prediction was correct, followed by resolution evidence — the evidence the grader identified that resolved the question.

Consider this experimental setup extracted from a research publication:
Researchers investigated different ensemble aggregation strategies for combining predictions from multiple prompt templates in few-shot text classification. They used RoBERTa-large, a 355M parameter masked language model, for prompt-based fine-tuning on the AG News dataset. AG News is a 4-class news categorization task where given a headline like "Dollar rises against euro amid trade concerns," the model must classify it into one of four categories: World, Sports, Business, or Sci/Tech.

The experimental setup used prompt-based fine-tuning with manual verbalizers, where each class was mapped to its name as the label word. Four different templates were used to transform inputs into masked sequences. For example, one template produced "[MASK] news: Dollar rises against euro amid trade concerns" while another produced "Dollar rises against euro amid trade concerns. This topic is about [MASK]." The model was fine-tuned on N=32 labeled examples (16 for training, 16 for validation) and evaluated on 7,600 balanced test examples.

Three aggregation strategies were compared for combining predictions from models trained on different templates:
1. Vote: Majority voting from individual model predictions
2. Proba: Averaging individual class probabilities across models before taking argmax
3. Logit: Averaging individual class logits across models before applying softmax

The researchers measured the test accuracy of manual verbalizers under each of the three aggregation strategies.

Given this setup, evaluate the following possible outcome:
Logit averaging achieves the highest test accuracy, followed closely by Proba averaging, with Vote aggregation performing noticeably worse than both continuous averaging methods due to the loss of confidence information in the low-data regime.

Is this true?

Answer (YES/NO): NO